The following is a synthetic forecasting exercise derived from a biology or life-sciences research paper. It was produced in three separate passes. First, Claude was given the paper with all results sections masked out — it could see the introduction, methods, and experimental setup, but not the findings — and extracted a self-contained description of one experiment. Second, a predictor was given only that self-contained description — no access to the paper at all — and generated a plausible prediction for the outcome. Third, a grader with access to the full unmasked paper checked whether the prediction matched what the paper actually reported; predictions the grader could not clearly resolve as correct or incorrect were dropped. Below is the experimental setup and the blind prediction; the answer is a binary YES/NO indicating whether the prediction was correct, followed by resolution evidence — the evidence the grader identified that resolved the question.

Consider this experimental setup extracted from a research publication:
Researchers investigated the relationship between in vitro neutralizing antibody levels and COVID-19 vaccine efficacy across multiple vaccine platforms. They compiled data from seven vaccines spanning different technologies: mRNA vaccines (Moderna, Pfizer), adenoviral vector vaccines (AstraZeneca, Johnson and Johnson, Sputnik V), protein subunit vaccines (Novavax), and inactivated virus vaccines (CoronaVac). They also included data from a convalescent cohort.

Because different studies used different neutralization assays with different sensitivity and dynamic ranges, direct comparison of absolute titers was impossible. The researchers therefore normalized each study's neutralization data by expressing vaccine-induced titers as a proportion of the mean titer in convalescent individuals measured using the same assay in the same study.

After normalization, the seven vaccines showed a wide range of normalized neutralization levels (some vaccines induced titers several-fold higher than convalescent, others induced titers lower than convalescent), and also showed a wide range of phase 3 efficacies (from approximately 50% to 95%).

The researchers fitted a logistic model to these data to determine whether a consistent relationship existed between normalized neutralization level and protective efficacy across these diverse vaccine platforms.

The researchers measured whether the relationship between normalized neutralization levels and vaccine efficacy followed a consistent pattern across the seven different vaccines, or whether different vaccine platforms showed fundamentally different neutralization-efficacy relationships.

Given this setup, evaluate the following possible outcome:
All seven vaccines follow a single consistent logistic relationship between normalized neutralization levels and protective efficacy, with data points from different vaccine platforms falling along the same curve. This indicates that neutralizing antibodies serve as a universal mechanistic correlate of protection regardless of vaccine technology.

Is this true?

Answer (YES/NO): NO